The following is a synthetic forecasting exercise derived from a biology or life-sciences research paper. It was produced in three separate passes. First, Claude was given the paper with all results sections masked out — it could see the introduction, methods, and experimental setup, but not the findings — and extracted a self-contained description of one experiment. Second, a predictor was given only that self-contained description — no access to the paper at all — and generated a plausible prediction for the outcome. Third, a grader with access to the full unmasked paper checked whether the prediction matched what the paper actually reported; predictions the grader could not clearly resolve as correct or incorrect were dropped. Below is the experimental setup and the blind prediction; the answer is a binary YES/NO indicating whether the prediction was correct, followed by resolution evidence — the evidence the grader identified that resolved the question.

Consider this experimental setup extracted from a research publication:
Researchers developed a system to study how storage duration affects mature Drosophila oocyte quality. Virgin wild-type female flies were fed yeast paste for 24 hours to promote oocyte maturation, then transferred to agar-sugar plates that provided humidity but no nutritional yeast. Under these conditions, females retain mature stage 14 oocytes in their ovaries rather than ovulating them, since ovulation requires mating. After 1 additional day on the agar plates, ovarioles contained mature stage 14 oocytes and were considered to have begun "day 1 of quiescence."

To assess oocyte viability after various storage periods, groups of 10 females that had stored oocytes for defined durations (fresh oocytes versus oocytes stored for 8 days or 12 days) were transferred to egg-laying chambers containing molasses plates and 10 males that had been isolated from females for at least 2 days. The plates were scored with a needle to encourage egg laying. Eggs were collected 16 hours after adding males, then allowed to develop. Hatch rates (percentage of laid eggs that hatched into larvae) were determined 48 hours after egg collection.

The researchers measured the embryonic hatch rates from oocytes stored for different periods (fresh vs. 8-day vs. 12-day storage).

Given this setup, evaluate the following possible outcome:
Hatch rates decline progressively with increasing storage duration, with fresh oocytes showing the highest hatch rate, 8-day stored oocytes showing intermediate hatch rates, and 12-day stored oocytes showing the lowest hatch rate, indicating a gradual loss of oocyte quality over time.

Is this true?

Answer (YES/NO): YES